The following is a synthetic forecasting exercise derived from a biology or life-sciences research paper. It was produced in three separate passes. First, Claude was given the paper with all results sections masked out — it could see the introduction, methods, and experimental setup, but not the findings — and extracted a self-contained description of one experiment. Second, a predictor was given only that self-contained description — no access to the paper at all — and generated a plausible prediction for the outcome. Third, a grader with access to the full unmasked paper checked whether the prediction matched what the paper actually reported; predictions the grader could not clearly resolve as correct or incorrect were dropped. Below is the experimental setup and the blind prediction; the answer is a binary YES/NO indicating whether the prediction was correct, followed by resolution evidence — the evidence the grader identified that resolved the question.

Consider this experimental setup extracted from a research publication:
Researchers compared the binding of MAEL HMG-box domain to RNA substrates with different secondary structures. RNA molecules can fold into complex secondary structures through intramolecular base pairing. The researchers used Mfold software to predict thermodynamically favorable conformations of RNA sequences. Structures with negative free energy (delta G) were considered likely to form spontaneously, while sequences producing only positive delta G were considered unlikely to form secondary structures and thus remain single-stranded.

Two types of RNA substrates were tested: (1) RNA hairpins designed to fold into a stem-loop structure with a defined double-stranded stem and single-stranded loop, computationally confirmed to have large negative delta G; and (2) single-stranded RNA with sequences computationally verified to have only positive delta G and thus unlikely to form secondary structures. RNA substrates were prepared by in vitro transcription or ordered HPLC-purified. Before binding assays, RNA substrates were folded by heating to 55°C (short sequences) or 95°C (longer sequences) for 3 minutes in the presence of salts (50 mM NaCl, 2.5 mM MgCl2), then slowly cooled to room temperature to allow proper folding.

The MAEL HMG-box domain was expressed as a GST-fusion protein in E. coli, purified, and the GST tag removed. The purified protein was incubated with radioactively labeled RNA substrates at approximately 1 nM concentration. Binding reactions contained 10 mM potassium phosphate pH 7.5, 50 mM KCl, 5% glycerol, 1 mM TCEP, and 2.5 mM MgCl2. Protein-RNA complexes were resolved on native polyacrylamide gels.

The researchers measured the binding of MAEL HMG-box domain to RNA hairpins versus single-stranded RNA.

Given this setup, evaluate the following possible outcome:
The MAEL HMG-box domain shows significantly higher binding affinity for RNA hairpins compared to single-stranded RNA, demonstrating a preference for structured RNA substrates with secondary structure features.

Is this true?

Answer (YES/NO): YES